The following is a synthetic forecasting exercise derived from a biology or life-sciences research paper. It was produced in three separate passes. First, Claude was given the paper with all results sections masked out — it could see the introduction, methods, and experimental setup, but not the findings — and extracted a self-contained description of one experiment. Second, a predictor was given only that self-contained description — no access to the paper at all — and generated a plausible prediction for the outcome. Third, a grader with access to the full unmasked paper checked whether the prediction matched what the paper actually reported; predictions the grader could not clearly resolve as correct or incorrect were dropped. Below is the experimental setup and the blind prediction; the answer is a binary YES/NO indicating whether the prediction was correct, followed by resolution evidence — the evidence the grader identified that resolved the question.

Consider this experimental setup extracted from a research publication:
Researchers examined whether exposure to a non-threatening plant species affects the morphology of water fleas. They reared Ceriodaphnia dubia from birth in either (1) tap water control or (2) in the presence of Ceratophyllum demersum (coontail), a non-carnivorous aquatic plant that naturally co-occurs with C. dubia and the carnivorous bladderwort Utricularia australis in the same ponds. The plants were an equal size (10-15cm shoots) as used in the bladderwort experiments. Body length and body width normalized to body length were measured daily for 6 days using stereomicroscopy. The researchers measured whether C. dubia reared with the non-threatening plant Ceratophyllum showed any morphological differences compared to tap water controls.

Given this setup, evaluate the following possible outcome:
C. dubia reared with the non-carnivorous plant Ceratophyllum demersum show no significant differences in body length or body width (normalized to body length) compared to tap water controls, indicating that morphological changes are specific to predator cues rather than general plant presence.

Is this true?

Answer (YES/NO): YES